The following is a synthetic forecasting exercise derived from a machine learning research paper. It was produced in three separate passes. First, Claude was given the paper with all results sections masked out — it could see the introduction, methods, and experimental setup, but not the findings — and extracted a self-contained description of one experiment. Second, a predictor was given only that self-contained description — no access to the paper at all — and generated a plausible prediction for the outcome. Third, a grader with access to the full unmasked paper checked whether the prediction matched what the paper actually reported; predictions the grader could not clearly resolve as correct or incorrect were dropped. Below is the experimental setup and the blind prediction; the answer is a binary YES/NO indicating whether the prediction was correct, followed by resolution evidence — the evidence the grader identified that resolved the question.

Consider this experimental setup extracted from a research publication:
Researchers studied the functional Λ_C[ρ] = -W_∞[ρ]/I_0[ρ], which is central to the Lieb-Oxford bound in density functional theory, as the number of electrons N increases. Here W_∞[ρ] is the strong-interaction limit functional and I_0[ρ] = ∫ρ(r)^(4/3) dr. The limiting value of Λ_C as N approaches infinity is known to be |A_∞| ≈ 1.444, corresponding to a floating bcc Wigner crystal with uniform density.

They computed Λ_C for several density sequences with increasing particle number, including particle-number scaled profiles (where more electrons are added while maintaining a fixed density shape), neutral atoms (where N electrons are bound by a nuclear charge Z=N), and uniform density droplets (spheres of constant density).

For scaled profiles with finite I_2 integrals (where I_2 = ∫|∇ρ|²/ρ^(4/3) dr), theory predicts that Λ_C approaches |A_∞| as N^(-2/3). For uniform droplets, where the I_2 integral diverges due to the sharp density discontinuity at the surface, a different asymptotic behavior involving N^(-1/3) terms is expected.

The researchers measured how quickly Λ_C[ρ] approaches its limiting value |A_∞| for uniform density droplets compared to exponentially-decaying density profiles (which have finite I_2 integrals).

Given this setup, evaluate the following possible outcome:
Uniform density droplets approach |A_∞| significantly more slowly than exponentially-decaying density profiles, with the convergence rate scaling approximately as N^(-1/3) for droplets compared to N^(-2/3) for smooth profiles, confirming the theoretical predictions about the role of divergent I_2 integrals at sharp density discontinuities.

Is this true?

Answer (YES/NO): YES